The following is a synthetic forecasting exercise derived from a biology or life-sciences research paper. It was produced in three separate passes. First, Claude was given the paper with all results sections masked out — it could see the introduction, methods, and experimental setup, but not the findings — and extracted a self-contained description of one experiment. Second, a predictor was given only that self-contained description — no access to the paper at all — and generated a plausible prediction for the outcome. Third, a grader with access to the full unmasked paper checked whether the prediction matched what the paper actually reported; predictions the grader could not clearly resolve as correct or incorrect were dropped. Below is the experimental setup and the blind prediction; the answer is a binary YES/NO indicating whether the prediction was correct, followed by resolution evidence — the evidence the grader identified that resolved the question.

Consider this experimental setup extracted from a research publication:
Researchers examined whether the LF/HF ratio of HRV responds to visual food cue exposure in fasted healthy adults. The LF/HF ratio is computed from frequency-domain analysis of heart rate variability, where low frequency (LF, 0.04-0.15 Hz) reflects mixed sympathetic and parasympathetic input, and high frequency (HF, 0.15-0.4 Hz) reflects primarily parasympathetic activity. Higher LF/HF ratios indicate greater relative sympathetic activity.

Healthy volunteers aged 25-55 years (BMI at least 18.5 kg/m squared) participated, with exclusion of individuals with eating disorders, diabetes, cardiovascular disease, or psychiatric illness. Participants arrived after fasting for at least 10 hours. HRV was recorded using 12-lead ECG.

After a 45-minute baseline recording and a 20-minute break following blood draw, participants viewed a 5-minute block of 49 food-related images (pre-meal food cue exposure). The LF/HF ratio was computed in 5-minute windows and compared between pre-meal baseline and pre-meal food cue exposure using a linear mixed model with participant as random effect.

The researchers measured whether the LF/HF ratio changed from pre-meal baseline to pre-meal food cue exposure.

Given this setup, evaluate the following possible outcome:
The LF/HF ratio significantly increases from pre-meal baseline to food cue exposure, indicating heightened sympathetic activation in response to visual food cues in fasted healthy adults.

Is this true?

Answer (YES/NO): NO